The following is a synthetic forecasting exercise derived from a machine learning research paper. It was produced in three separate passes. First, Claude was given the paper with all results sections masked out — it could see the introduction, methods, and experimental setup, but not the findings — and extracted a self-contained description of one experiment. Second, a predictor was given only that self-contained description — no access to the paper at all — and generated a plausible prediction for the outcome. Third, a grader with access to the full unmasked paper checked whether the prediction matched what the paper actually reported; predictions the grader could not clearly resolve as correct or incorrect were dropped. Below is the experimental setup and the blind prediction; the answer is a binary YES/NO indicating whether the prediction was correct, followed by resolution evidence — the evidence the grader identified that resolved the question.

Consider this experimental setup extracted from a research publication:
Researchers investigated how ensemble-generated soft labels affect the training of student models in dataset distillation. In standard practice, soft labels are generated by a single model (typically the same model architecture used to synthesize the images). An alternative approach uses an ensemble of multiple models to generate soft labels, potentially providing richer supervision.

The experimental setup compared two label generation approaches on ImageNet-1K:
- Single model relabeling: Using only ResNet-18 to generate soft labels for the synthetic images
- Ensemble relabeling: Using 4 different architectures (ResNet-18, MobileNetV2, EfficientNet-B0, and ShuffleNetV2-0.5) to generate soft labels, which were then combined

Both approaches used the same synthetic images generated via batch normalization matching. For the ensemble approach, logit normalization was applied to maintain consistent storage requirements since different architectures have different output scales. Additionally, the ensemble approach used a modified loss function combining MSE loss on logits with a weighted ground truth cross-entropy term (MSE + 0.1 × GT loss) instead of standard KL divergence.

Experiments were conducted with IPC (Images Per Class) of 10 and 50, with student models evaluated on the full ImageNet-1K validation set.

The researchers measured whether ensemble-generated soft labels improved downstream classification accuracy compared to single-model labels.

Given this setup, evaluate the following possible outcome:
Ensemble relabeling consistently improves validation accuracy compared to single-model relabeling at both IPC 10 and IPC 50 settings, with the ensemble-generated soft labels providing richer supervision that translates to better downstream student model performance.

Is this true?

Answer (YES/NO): NO